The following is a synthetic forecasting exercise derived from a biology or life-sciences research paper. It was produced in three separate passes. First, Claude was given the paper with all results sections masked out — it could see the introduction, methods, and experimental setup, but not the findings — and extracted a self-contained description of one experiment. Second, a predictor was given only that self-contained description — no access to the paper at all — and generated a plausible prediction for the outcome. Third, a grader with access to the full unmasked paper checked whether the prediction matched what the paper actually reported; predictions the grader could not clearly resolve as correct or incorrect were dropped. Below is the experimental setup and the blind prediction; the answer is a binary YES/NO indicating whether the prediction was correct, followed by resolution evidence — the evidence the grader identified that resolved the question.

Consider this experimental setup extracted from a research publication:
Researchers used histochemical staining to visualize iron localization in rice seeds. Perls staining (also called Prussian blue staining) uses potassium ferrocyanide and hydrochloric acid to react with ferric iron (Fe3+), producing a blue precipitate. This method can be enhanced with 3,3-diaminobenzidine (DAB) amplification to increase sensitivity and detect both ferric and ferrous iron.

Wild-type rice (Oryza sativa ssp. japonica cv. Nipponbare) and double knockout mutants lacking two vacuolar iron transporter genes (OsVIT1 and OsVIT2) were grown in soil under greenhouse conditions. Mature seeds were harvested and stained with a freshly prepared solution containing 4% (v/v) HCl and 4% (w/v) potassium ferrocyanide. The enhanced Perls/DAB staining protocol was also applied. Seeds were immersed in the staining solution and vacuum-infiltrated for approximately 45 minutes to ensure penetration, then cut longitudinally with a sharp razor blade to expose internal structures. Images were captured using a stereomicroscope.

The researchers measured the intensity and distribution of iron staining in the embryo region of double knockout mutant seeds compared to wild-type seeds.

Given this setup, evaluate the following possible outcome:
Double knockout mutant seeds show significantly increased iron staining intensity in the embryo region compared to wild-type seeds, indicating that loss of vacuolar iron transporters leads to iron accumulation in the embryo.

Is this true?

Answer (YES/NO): YES